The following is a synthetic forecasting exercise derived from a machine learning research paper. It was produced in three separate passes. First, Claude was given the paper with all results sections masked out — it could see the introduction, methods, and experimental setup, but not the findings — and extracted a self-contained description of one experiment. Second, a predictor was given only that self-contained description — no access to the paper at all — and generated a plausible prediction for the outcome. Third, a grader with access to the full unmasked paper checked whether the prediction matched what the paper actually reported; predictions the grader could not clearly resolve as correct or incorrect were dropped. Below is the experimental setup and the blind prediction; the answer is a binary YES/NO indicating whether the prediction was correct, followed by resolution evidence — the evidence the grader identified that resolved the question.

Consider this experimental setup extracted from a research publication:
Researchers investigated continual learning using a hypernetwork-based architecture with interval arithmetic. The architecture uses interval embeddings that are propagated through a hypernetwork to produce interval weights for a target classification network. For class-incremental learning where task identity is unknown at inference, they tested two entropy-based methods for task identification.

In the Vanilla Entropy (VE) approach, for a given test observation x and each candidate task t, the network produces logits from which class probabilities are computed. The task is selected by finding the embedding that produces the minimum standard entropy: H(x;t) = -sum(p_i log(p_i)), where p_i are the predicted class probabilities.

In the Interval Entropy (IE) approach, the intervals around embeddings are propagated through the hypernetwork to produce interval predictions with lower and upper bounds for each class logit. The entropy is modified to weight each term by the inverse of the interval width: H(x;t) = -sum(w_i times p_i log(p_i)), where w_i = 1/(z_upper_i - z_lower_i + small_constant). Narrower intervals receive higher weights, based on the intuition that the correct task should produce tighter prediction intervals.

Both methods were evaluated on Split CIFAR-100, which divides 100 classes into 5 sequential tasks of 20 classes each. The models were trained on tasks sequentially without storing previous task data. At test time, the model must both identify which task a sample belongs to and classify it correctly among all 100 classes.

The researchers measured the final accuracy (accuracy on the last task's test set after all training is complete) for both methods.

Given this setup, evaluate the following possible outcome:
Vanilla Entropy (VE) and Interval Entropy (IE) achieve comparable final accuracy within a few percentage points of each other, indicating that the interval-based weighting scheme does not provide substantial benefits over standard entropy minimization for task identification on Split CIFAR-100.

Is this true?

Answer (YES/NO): NO